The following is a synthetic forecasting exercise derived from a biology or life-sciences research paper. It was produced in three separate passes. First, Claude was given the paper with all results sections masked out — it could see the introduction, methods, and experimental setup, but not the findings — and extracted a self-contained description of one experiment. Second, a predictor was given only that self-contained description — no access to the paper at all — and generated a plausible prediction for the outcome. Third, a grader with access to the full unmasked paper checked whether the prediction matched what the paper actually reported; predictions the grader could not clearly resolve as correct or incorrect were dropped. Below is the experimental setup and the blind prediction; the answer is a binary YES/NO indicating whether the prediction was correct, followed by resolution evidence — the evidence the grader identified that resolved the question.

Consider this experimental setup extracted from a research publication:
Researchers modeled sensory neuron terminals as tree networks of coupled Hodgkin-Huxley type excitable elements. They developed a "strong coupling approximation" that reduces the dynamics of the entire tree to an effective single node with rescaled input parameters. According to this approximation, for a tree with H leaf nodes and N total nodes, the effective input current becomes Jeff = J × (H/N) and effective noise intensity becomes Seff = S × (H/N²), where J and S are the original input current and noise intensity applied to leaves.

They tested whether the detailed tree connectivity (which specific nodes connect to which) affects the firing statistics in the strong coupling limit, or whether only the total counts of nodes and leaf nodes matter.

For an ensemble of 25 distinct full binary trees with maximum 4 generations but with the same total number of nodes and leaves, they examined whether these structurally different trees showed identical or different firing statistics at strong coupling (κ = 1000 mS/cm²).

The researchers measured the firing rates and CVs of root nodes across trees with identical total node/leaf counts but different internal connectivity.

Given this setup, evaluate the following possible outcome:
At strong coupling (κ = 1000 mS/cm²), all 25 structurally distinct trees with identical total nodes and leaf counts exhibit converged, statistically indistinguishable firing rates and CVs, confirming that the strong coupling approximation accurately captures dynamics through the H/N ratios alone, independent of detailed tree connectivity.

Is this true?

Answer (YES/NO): YES